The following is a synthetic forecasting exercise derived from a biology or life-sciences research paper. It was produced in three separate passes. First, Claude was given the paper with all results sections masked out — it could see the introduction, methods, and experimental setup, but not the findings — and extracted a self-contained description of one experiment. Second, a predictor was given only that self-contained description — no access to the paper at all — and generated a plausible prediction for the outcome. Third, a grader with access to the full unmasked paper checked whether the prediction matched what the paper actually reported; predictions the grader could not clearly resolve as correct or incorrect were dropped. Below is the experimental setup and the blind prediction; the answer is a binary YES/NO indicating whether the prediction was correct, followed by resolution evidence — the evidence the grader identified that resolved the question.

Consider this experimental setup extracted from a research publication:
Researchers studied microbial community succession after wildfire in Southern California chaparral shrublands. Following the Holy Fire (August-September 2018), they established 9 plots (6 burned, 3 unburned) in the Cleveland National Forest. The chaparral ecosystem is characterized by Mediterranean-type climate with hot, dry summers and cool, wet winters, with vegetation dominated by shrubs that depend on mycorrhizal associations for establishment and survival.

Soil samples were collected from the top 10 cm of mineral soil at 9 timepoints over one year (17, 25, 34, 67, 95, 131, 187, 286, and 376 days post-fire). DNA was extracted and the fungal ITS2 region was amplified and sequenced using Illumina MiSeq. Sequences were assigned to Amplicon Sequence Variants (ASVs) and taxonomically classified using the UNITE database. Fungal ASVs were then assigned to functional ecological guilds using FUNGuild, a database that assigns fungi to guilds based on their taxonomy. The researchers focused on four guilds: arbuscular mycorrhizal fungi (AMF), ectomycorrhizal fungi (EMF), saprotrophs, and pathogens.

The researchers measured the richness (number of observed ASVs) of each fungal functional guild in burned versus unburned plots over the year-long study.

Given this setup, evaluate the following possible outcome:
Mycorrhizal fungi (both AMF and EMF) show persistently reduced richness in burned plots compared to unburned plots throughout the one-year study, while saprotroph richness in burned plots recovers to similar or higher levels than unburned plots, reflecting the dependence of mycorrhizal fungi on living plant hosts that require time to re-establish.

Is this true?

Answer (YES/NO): NO